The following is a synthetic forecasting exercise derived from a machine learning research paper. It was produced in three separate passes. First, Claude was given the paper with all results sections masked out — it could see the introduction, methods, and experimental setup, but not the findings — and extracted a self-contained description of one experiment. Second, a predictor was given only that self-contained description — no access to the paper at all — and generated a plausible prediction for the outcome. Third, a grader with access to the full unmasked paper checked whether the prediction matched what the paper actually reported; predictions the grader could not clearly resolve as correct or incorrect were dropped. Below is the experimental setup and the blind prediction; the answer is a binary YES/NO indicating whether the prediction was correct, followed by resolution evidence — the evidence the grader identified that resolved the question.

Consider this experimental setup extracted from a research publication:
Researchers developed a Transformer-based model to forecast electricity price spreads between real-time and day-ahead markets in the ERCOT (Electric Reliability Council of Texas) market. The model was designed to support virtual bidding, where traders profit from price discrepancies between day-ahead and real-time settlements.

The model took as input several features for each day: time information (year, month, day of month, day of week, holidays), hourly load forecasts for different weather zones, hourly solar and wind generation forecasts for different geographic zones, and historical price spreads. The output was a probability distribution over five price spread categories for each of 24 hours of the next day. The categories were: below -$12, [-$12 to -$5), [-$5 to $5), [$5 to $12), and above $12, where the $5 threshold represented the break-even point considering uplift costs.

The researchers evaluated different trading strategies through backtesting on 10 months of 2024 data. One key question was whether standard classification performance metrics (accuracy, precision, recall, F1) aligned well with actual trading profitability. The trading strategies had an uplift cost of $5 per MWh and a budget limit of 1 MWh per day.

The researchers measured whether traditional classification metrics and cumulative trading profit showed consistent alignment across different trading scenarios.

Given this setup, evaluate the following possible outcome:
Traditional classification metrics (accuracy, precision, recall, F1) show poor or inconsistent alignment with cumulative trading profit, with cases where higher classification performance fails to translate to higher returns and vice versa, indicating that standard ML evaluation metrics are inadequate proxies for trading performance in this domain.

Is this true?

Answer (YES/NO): YES